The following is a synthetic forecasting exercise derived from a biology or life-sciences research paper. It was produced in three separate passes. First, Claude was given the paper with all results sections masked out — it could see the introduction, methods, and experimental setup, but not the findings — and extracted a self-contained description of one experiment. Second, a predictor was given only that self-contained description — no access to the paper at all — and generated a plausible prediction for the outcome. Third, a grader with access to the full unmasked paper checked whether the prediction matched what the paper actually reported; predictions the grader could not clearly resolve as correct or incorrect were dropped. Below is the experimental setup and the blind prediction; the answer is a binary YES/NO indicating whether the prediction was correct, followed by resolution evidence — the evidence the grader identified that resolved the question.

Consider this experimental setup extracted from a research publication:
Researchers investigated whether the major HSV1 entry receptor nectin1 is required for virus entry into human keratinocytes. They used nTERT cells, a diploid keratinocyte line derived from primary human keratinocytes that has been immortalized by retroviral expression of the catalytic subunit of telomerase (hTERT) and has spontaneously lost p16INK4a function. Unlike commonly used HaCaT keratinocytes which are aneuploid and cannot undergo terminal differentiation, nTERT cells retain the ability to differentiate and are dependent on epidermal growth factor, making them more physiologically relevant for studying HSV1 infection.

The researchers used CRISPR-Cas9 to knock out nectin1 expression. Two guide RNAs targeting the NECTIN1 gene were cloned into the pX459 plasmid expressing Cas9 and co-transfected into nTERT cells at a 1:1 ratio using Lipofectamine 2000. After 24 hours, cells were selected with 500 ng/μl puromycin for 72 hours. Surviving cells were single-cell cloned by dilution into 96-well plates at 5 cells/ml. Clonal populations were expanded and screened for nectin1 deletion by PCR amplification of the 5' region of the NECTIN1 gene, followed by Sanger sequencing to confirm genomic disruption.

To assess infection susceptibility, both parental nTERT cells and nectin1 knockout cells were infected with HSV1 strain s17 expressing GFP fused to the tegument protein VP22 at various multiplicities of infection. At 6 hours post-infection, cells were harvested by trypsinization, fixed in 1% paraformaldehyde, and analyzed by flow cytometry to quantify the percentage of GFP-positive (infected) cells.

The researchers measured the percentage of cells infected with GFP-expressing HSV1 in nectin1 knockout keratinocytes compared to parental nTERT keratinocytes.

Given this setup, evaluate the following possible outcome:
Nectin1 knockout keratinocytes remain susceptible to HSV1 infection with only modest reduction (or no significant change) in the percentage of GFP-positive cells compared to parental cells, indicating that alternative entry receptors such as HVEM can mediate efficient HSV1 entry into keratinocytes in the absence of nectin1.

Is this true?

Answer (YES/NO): NO